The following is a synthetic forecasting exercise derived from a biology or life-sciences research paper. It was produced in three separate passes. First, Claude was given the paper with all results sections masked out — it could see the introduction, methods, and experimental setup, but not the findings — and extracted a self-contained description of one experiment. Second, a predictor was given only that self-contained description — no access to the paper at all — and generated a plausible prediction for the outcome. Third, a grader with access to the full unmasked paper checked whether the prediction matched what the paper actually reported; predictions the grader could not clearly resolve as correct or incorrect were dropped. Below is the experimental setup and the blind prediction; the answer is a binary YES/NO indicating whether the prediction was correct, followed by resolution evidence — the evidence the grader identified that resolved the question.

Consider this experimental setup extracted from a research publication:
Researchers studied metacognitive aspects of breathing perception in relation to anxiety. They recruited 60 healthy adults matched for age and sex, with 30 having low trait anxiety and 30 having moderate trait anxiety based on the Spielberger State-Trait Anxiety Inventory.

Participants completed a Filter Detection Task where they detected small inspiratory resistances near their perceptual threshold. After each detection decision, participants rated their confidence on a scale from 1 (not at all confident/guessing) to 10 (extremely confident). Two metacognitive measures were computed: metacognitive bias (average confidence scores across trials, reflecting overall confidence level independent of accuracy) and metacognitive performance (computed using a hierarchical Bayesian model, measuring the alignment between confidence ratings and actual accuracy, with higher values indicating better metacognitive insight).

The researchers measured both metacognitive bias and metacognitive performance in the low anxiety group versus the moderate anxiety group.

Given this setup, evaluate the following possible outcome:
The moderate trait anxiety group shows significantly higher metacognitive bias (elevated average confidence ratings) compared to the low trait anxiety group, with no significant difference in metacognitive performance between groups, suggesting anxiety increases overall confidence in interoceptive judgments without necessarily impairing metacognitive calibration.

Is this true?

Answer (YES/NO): NO